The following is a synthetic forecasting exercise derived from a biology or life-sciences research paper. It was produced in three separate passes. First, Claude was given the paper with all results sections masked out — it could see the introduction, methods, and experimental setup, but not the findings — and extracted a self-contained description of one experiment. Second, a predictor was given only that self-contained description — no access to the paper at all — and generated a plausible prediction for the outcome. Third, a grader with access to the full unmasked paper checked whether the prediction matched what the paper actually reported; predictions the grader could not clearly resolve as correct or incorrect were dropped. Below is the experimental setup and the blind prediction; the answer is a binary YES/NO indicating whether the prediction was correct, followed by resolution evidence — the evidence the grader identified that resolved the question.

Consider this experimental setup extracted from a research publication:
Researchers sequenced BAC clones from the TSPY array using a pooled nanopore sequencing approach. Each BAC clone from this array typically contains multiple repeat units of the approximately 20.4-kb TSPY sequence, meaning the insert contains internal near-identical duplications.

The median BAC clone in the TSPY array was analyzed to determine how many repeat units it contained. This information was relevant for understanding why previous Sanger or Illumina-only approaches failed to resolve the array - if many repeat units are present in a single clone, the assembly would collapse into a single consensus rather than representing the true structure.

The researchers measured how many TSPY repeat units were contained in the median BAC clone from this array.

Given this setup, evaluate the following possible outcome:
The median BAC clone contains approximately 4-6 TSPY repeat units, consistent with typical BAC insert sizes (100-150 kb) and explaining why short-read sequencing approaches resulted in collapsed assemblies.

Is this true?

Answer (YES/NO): NO